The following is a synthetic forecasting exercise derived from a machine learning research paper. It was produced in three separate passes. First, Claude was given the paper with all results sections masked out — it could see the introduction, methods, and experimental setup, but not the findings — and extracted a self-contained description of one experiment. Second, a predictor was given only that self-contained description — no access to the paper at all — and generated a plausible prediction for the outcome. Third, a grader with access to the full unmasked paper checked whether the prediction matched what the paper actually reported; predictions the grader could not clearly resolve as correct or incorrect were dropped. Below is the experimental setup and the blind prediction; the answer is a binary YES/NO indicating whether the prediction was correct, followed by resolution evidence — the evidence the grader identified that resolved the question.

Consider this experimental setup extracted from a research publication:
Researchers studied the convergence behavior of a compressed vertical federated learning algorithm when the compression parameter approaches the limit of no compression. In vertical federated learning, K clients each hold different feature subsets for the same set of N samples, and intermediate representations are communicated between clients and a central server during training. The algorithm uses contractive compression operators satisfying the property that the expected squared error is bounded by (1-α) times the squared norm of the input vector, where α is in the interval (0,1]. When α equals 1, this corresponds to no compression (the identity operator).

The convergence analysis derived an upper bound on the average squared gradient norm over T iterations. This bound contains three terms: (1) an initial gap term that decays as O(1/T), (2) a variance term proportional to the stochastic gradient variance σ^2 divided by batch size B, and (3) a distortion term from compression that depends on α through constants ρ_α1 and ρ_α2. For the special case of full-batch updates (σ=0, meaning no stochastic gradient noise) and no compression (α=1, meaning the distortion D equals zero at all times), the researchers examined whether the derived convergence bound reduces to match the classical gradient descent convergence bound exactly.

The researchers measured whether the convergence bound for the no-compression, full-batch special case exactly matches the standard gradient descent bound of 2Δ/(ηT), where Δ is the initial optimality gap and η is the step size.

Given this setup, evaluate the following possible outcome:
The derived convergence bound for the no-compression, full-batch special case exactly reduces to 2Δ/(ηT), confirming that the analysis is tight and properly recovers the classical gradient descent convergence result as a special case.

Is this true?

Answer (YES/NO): YES